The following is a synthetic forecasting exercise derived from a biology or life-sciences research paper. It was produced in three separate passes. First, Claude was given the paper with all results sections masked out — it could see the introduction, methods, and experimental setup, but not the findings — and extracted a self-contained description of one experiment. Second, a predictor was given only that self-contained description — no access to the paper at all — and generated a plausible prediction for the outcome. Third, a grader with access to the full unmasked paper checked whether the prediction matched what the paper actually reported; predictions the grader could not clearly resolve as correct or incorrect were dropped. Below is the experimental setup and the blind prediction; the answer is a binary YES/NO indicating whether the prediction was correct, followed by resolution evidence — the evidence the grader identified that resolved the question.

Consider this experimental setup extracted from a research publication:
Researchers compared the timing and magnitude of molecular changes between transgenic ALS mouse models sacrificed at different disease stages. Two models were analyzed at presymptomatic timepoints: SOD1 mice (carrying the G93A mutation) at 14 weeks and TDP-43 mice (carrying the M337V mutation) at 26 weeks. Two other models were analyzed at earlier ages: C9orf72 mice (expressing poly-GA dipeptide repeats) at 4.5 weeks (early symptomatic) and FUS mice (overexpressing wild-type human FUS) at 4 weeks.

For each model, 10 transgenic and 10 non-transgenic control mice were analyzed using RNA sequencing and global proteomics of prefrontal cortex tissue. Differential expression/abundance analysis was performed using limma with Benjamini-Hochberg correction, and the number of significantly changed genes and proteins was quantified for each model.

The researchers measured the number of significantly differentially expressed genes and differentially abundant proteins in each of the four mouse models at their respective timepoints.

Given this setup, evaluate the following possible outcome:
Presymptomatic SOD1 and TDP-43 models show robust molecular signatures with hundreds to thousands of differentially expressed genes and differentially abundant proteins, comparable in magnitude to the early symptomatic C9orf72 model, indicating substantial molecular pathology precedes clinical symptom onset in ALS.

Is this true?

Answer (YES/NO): NO